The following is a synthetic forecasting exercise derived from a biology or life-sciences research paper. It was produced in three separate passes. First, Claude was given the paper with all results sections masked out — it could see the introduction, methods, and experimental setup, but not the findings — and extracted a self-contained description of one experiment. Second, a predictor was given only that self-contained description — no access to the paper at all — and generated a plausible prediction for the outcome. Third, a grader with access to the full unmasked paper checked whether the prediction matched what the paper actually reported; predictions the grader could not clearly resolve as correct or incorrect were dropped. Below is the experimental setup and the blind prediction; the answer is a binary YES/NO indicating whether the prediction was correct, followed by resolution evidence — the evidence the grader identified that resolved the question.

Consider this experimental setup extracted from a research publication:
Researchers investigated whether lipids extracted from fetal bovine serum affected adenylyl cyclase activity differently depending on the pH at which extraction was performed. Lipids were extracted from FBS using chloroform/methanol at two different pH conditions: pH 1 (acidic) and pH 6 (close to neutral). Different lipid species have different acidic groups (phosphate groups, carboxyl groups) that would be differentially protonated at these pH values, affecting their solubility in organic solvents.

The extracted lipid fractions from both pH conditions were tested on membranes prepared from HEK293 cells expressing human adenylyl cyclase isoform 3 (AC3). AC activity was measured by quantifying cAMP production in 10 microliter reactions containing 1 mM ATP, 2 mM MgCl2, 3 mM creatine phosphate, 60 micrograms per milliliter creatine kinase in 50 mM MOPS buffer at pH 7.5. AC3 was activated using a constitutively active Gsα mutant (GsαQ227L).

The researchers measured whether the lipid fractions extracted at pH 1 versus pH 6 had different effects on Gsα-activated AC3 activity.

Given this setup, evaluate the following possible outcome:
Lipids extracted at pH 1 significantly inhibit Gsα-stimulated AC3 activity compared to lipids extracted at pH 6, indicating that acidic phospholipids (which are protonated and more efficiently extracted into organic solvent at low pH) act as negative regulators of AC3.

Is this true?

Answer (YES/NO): NO